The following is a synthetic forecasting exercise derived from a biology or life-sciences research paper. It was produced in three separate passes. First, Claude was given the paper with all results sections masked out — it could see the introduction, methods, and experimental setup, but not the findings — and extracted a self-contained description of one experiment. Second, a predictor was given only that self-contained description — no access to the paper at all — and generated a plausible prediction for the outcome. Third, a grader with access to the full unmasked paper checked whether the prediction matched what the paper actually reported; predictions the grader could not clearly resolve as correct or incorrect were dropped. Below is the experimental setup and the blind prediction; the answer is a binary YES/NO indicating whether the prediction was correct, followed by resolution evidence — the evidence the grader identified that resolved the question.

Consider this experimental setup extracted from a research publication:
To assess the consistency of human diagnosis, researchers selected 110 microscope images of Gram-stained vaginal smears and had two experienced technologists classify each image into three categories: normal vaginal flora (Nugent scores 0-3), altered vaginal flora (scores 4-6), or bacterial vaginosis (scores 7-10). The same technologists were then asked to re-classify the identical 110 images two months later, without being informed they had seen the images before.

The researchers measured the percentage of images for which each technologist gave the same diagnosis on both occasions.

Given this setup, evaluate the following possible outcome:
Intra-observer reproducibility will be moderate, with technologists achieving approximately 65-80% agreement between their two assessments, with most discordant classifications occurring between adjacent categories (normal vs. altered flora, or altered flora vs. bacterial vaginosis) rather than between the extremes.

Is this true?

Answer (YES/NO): NO